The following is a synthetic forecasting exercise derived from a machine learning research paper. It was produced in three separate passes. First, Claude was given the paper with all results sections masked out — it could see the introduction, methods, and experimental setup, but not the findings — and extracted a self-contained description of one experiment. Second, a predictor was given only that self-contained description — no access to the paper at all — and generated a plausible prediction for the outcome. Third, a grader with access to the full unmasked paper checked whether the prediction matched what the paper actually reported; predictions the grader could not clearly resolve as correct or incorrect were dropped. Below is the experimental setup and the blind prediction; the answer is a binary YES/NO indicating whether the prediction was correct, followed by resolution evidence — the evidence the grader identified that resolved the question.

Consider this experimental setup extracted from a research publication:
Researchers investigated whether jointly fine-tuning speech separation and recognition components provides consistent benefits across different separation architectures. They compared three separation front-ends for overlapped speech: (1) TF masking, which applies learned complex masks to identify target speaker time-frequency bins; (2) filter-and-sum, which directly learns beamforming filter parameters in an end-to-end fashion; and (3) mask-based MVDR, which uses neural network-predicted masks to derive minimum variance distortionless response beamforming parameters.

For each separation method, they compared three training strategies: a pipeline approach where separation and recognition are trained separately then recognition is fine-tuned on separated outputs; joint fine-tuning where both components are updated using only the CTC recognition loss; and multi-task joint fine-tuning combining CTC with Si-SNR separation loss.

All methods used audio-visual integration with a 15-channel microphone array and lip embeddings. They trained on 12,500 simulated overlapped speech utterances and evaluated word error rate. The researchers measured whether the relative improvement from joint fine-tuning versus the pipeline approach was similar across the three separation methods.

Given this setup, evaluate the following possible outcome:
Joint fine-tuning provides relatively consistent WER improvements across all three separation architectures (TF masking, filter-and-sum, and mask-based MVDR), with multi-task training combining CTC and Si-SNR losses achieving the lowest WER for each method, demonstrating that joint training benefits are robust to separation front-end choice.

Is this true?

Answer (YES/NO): NO